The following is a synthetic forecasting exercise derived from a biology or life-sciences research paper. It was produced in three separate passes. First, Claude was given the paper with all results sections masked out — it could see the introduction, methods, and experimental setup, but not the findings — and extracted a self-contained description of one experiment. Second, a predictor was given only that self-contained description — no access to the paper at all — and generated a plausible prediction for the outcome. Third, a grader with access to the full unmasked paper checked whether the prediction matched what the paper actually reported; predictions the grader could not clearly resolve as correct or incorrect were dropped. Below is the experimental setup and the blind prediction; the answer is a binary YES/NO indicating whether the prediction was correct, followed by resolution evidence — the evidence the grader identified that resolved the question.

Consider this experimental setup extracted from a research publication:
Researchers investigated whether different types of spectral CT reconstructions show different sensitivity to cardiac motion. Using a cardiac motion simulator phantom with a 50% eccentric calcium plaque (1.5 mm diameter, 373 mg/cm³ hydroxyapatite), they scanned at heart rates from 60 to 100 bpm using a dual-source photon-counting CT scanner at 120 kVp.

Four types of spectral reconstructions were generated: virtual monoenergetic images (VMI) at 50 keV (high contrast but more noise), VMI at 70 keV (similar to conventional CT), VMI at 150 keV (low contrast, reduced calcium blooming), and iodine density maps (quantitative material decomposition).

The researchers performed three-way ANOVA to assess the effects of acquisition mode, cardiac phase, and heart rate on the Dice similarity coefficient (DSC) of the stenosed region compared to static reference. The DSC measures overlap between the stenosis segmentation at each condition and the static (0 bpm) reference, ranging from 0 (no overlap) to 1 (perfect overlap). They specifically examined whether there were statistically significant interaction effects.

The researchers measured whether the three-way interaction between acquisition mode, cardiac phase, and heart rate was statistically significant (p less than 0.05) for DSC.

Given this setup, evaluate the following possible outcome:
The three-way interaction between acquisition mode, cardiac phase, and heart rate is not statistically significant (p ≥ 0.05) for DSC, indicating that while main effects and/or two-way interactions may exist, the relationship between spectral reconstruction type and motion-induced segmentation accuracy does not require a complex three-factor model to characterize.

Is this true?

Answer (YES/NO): NO